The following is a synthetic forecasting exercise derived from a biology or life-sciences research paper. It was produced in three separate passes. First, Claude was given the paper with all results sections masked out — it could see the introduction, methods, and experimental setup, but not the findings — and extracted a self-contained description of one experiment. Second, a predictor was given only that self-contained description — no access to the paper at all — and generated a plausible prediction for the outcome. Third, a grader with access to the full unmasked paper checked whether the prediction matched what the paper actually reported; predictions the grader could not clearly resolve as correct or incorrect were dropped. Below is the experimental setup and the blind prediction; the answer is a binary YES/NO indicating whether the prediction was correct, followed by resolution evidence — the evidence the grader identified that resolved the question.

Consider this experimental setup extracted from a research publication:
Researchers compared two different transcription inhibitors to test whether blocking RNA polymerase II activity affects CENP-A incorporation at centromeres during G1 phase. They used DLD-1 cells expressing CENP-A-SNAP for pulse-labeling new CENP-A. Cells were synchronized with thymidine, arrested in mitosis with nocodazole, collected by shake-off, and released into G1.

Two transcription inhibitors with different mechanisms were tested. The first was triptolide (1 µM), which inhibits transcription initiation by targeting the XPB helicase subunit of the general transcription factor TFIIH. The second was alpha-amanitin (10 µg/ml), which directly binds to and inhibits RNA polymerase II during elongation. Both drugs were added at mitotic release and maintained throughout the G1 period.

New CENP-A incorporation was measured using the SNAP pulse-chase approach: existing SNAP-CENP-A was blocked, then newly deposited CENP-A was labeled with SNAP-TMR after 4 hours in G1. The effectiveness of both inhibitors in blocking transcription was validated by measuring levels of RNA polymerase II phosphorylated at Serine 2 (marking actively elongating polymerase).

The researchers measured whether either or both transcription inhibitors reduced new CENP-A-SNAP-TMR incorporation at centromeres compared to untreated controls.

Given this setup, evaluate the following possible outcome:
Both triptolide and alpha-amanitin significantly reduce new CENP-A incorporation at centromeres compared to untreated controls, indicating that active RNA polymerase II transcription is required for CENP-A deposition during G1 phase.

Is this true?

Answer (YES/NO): NO